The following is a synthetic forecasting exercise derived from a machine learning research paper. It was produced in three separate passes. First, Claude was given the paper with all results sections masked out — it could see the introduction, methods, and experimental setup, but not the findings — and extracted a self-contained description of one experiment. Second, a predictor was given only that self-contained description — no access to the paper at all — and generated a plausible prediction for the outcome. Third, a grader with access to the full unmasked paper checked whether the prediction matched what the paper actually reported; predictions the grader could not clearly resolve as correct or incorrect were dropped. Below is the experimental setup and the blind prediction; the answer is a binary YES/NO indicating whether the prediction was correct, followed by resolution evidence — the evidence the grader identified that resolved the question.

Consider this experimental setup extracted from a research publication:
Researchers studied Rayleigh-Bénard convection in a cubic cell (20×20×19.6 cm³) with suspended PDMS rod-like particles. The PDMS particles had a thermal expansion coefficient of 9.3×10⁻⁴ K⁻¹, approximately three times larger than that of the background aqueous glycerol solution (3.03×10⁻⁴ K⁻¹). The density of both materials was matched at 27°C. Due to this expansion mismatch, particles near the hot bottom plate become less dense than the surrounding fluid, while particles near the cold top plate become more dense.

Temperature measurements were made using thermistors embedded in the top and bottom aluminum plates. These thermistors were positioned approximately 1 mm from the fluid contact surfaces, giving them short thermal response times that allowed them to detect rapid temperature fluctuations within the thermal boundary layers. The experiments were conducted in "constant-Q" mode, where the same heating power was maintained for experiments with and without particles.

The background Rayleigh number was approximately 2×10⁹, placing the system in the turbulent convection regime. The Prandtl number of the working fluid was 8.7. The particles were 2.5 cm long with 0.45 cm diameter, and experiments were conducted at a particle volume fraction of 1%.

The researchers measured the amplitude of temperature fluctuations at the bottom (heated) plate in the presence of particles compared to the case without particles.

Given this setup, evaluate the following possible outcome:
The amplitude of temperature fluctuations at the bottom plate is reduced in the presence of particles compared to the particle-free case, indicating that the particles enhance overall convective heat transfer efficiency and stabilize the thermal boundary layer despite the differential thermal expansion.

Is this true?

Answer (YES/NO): NO